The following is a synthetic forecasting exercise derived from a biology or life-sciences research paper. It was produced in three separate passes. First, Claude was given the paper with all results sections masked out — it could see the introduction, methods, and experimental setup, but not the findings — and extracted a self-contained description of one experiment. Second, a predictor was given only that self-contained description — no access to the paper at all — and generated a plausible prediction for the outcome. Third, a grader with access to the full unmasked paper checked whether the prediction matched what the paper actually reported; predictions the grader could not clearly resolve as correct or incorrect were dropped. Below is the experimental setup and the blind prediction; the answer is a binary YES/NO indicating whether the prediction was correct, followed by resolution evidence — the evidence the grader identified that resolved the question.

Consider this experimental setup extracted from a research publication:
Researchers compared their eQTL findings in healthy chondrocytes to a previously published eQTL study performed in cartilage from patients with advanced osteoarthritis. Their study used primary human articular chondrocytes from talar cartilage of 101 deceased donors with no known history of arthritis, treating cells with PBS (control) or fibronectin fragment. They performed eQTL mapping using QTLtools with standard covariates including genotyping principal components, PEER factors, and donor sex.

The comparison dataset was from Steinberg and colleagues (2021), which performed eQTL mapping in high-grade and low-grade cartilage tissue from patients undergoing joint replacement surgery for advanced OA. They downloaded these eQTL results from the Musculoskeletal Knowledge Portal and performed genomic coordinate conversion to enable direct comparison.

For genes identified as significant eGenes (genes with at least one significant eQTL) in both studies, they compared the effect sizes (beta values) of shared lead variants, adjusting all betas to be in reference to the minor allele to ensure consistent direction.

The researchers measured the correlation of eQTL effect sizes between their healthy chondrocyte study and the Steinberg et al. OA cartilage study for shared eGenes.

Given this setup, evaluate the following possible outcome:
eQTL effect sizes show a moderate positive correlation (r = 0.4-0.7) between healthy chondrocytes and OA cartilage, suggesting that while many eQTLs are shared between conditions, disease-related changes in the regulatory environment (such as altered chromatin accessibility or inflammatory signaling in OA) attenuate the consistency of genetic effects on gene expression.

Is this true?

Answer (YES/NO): NO